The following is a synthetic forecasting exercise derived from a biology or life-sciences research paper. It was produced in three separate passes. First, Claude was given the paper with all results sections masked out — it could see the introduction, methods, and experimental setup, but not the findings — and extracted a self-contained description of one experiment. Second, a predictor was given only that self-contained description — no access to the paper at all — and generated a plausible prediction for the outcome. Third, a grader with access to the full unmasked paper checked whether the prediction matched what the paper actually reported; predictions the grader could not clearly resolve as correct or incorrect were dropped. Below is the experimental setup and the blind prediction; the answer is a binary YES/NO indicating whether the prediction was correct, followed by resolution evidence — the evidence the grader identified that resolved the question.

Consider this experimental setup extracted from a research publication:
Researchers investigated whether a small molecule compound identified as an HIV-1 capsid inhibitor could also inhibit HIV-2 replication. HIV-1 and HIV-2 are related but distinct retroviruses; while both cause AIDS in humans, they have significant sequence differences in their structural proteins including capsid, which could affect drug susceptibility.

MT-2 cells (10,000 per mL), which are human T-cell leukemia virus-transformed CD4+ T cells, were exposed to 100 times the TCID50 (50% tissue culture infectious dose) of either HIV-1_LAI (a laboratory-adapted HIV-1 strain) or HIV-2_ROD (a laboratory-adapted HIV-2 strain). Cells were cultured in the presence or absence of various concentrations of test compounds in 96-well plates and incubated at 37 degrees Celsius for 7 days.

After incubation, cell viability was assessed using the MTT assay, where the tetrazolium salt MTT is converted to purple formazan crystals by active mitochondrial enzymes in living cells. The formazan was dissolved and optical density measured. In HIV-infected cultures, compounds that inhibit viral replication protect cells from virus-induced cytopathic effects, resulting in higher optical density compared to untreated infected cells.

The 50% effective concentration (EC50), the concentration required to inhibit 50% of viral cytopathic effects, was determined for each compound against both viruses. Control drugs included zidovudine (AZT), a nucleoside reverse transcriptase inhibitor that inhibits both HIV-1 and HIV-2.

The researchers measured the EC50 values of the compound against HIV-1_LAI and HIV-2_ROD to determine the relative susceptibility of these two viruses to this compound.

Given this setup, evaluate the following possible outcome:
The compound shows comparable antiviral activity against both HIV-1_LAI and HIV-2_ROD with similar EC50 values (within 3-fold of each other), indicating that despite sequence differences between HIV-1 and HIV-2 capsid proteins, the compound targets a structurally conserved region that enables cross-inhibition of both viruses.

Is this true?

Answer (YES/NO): NO